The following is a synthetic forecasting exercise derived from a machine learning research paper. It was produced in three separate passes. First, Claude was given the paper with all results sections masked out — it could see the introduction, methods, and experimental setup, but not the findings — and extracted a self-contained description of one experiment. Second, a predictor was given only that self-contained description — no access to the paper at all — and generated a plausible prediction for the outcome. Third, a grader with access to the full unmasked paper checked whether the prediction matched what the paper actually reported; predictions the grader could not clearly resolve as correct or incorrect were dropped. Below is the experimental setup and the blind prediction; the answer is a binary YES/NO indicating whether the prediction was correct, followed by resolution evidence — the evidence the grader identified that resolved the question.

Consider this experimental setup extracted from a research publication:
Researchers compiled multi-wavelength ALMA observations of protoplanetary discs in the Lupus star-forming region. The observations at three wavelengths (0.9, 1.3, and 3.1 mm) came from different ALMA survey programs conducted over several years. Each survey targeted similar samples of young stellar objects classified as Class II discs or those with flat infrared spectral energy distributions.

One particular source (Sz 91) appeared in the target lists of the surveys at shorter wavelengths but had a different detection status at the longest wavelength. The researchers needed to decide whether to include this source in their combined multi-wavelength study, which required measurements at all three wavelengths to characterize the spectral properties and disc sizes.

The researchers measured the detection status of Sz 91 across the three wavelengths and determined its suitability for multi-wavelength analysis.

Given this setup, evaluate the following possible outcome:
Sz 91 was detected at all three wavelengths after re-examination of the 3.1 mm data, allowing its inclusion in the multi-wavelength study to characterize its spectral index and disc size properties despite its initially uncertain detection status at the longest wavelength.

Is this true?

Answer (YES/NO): NO